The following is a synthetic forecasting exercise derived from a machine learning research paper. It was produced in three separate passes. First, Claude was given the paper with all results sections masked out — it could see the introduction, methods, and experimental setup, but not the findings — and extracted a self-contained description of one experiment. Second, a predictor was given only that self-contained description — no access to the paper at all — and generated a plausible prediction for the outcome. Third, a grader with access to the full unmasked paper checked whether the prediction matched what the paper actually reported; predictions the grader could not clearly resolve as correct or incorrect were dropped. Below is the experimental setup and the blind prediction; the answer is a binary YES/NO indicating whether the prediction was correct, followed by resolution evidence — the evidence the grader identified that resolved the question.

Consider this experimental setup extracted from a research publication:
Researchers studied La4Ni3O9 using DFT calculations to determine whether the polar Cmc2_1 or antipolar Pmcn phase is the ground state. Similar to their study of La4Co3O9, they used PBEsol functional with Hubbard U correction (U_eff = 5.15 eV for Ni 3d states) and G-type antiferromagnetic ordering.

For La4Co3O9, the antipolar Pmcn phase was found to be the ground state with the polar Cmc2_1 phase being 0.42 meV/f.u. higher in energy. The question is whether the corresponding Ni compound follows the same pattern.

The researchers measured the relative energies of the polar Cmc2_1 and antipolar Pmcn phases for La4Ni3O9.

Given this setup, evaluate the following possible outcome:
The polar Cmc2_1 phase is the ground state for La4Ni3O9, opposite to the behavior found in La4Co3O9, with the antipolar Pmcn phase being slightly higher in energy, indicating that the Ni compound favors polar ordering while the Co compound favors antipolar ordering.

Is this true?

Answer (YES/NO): YES